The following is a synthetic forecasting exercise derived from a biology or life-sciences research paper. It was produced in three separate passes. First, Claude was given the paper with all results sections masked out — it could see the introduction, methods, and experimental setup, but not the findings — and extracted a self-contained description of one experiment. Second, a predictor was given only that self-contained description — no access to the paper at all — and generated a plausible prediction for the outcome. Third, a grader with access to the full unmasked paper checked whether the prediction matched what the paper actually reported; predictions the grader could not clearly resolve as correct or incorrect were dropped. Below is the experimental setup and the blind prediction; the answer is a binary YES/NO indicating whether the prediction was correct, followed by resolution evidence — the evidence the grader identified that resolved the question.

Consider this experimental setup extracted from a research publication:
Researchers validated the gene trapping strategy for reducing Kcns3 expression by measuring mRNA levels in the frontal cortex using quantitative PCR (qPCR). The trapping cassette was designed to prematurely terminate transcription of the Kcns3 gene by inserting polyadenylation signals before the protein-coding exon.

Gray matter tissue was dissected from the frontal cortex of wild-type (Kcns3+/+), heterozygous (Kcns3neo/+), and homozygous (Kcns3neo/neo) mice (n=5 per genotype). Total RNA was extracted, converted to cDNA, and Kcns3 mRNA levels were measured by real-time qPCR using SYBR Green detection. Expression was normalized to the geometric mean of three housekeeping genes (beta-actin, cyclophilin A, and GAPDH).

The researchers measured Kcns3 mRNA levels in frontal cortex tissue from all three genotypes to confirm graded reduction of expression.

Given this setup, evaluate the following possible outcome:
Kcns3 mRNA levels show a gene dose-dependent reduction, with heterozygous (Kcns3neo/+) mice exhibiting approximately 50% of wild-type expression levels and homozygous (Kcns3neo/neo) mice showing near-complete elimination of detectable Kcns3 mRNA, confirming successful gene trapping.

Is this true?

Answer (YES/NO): NO